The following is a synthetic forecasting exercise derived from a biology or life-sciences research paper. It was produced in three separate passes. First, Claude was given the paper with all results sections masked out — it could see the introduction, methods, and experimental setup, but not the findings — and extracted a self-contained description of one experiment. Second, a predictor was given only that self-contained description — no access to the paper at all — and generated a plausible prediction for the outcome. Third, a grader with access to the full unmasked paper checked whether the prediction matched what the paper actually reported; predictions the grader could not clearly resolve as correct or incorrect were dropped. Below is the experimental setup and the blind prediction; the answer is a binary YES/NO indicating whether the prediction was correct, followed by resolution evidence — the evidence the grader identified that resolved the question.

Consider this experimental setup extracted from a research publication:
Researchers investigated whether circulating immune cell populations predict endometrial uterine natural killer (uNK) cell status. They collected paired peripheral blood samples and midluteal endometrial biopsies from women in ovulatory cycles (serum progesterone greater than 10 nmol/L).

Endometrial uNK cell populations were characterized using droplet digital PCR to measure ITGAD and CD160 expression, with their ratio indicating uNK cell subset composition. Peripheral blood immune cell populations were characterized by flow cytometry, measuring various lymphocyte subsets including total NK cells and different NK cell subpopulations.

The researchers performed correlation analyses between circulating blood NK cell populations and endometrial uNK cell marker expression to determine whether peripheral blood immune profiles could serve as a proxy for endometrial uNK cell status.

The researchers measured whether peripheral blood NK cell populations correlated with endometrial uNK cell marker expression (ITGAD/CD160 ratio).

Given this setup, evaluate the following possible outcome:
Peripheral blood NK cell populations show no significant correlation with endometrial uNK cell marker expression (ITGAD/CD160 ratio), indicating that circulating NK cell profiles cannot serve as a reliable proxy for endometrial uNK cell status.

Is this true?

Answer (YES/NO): YES